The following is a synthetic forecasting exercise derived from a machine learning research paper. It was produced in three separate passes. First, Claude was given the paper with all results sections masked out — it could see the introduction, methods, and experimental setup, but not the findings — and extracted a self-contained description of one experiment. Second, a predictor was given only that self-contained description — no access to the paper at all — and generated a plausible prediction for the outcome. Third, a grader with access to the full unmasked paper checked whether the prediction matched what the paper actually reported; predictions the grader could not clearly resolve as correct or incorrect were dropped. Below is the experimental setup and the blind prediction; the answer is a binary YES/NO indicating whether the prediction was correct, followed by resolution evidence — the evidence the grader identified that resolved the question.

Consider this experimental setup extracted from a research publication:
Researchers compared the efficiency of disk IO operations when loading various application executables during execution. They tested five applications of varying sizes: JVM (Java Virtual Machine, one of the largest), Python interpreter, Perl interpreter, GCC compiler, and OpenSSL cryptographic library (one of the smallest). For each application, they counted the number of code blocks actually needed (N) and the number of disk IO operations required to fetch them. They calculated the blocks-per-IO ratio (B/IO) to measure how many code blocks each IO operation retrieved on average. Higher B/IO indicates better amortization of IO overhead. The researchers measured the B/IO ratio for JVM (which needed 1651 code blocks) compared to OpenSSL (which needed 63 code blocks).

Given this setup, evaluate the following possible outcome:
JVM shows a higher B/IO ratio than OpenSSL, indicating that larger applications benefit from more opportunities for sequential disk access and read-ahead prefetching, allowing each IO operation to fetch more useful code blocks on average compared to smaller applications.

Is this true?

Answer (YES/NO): YES